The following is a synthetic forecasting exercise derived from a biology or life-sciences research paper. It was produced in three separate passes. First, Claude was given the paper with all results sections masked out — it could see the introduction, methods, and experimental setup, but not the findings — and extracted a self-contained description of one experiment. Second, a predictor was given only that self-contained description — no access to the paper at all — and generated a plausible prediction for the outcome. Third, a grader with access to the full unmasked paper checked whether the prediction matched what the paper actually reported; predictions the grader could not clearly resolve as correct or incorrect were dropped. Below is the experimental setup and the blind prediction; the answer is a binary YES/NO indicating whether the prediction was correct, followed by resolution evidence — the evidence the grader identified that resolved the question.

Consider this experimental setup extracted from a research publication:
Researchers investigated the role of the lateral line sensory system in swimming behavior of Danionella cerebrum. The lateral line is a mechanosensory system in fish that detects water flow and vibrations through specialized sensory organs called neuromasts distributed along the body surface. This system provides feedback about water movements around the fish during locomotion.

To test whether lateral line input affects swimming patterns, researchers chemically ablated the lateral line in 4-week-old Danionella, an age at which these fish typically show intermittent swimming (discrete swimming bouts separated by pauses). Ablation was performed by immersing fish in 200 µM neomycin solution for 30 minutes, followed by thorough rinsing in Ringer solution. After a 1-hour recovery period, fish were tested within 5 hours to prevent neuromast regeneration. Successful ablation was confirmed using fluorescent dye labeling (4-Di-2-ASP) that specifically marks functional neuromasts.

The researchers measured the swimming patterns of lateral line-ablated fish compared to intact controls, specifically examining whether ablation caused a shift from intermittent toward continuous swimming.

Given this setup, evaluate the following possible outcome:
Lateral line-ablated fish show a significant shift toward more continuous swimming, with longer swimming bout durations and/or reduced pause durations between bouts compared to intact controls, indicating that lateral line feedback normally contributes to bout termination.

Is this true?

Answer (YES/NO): NO